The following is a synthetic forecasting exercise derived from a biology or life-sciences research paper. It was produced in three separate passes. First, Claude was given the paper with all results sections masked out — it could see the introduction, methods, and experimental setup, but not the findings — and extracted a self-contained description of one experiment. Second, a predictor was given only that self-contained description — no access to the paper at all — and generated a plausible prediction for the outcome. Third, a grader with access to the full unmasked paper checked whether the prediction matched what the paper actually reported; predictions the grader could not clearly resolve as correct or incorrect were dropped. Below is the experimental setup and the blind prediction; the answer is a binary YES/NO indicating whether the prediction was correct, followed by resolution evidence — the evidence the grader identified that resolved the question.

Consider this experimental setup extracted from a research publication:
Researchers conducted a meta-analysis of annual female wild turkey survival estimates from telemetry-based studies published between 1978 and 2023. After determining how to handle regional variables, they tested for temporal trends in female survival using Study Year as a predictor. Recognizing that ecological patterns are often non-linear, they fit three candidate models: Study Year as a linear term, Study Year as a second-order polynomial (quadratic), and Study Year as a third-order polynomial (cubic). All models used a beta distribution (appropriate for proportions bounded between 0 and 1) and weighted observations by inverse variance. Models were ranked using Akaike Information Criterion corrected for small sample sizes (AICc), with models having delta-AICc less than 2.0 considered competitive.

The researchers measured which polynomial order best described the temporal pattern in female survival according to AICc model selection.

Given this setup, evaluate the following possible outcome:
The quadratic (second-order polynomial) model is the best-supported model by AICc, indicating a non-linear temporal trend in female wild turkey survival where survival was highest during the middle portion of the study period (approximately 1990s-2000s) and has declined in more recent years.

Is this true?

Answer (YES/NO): NO